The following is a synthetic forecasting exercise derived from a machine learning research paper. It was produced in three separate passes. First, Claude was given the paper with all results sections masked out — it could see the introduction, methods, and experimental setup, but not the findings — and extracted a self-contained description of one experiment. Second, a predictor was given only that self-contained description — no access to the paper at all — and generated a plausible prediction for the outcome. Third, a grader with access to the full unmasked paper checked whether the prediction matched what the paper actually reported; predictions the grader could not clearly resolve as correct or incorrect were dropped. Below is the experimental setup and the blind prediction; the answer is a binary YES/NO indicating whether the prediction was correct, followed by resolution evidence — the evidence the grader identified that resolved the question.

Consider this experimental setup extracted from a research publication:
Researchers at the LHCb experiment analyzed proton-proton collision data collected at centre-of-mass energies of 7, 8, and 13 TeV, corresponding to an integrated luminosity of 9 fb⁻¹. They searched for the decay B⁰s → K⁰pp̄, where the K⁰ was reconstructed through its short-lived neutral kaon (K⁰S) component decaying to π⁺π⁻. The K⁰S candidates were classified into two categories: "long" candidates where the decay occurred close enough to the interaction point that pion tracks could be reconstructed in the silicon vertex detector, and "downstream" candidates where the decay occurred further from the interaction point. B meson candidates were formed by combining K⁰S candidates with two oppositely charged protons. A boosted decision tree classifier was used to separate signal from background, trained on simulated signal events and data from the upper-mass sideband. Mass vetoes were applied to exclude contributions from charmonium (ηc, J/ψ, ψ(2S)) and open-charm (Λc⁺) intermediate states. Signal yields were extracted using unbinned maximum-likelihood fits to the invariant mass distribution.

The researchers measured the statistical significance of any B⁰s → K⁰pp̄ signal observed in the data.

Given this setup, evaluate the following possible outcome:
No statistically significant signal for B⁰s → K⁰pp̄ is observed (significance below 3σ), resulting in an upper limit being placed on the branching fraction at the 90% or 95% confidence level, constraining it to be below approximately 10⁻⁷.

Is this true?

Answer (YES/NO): NO